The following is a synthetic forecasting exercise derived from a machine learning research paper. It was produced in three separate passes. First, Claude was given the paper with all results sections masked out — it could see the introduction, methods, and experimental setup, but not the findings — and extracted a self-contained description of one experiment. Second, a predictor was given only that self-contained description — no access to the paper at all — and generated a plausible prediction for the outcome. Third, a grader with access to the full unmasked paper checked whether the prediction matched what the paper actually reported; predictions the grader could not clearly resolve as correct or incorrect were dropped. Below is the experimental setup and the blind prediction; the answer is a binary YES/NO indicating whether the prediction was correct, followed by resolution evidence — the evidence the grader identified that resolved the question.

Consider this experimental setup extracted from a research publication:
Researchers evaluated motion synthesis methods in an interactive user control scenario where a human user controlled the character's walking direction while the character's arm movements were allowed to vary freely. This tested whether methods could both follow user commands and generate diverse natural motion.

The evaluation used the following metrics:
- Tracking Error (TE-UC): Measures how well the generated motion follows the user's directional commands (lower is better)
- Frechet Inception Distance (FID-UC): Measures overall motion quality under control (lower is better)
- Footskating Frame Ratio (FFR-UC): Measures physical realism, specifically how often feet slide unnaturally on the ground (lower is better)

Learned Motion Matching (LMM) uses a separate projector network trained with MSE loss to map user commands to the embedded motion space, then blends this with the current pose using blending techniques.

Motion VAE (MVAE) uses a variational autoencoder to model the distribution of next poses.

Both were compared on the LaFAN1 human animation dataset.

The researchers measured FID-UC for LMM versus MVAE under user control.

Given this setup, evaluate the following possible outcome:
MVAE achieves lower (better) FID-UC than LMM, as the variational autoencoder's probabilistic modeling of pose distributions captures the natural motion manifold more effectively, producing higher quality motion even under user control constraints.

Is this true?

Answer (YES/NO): YES